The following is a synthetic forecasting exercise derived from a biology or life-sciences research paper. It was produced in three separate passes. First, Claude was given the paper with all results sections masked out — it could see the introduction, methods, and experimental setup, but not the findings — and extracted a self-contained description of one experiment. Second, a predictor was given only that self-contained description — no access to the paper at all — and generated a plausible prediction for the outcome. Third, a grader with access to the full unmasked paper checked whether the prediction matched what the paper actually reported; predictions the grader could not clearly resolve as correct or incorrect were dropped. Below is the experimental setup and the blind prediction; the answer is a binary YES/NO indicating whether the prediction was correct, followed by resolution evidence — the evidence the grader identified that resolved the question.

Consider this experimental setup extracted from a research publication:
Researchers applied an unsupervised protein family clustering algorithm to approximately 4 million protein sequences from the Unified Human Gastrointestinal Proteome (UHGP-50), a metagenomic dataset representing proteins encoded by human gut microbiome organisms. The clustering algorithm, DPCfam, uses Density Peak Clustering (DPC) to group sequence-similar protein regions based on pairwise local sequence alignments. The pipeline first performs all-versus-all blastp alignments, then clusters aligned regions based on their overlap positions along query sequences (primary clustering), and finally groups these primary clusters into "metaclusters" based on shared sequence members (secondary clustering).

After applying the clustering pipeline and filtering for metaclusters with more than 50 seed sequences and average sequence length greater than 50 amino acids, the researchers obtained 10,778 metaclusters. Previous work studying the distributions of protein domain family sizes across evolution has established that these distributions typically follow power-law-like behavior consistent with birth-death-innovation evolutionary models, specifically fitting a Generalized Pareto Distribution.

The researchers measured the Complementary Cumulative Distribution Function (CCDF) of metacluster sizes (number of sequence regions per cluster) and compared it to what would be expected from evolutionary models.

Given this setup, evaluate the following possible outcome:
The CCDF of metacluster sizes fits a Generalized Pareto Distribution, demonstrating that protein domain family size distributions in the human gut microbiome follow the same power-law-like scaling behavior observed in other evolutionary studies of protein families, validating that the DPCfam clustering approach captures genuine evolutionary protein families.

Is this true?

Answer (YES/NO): YES